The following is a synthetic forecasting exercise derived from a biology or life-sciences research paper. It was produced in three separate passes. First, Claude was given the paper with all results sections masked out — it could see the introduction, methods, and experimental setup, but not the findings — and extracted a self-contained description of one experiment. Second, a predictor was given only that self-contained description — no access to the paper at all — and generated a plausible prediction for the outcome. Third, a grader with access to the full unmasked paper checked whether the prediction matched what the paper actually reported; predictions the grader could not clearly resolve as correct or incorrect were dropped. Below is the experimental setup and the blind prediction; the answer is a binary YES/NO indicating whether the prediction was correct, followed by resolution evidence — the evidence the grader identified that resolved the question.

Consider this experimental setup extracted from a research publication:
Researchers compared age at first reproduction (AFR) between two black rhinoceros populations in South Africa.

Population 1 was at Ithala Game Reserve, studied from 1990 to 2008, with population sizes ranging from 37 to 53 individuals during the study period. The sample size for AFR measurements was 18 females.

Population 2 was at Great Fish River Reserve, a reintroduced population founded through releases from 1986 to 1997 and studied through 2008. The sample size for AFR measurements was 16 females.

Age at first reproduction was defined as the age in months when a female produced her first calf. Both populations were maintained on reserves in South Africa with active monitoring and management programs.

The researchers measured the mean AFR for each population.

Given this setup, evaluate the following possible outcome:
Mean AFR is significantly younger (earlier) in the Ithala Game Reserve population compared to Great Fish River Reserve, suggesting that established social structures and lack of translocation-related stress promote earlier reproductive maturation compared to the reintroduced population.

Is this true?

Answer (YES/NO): NO